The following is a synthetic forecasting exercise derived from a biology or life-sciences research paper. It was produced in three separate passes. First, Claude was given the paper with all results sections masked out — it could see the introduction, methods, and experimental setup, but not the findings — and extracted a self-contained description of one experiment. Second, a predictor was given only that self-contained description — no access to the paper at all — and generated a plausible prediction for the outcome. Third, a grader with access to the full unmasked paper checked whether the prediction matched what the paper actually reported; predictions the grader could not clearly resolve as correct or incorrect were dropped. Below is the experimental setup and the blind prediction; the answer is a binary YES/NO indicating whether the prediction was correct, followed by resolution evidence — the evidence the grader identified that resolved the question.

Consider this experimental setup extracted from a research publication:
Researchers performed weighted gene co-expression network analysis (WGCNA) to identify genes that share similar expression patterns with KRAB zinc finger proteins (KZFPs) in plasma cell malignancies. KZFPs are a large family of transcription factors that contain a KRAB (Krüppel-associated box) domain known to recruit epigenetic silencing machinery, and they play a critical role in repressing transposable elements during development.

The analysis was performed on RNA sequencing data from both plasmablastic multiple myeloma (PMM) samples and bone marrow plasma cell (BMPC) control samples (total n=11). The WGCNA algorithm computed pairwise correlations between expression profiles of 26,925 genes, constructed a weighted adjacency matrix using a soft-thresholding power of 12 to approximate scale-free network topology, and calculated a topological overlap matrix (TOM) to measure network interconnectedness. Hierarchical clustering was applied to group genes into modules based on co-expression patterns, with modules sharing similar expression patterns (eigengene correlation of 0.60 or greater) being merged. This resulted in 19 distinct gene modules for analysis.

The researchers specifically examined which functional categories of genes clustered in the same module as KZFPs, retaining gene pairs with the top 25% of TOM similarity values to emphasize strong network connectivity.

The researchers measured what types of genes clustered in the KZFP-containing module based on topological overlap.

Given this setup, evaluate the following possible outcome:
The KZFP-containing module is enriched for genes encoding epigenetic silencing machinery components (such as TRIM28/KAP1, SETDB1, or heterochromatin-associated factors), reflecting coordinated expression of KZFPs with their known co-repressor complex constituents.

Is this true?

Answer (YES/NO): NO